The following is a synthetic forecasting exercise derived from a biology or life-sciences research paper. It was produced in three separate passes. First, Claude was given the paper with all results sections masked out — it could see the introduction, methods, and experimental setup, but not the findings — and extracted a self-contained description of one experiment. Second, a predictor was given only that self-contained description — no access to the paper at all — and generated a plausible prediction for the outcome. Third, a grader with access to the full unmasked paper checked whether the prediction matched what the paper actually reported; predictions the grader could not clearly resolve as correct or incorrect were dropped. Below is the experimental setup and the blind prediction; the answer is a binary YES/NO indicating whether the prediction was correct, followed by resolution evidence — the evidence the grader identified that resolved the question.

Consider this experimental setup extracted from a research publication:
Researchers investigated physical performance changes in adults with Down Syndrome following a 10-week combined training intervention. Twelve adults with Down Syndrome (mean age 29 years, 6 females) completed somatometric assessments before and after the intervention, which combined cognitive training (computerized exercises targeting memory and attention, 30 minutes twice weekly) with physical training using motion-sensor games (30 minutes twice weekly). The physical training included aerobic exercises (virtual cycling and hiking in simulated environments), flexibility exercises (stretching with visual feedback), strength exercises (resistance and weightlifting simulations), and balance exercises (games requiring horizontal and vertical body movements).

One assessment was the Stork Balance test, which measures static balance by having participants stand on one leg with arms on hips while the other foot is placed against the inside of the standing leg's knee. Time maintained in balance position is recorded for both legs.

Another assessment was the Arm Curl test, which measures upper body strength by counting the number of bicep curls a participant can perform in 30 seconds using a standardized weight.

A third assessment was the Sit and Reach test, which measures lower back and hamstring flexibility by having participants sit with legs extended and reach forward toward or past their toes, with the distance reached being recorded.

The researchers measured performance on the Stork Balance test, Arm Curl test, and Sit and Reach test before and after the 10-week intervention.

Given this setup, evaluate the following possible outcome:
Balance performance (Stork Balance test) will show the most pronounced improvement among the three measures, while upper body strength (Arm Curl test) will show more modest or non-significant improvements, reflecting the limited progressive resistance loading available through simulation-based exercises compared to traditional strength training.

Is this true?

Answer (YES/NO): NO